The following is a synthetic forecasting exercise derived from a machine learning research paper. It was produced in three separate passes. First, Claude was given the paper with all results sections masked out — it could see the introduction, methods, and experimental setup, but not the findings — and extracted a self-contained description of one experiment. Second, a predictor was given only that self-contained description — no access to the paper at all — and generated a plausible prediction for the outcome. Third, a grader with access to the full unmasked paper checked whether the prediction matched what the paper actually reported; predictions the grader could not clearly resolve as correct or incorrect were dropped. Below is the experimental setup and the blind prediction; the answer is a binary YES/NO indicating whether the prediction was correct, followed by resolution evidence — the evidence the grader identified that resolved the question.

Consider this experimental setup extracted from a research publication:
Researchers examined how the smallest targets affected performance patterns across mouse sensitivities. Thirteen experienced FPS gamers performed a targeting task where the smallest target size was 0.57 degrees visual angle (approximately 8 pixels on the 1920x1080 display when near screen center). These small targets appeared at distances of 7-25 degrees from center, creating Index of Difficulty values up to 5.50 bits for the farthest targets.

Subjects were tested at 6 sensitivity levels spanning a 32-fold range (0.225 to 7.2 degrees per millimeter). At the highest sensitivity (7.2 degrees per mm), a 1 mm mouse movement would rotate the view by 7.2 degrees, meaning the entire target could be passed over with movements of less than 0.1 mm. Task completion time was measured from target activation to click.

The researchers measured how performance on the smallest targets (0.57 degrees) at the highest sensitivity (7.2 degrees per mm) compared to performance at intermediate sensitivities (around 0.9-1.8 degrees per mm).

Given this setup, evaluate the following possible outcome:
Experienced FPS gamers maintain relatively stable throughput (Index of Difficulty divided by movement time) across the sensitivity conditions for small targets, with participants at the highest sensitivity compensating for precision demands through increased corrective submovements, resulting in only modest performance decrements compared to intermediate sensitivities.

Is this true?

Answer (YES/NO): NO